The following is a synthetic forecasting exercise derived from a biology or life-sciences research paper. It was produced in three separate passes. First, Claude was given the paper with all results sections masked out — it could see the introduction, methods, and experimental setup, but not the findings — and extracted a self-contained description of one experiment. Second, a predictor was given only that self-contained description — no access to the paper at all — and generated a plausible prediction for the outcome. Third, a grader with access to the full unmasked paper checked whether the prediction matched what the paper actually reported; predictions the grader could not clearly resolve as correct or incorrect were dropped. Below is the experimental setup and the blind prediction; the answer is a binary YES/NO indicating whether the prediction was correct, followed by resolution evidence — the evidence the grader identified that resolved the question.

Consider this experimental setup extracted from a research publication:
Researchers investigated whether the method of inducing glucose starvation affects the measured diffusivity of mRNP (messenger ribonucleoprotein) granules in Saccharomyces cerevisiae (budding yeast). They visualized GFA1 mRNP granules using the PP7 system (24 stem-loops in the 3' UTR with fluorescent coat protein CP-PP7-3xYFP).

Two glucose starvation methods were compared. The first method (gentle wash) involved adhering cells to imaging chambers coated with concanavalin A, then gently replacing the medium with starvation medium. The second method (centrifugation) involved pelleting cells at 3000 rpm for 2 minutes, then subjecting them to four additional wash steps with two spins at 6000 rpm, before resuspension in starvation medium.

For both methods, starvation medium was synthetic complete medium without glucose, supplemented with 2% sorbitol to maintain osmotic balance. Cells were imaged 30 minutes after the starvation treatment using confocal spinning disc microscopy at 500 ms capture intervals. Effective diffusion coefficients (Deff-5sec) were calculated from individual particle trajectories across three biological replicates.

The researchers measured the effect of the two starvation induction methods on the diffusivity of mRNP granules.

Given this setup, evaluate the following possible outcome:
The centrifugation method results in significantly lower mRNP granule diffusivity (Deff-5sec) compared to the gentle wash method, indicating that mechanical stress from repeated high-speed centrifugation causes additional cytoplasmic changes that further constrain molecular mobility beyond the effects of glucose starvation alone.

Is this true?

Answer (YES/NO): NO